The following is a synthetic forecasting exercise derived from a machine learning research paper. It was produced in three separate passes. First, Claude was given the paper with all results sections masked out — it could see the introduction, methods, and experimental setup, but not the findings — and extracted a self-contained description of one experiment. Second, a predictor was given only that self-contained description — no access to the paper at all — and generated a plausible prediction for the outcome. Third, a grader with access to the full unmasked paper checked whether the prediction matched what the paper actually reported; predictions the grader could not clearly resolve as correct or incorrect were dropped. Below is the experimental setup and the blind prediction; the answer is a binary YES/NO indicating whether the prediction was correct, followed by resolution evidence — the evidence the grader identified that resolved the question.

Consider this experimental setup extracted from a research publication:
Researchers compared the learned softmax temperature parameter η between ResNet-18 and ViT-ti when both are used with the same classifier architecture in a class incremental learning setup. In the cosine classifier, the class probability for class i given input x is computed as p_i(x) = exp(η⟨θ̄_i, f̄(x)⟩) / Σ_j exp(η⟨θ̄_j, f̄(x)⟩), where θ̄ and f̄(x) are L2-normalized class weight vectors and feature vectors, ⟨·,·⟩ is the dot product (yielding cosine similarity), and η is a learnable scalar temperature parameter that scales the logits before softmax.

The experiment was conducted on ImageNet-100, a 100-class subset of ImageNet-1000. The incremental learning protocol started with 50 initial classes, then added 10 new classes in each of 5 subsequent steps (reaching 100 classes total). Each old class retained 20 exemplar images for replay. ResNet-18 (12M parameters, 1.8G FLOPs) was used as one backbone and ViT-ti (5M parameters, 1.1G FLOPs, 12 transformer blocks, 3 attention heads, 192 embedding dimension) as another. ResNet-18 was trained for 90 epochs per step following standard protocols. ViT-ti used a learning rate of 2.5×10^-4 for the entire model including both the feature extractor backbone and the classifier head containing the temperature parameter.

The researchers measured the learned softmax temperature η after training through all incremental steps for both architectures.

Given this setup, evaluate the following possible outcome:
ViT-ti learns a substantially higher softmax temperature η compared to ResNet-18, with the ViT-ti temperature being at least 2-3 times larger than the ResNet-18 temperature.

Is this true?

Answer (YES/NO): NO